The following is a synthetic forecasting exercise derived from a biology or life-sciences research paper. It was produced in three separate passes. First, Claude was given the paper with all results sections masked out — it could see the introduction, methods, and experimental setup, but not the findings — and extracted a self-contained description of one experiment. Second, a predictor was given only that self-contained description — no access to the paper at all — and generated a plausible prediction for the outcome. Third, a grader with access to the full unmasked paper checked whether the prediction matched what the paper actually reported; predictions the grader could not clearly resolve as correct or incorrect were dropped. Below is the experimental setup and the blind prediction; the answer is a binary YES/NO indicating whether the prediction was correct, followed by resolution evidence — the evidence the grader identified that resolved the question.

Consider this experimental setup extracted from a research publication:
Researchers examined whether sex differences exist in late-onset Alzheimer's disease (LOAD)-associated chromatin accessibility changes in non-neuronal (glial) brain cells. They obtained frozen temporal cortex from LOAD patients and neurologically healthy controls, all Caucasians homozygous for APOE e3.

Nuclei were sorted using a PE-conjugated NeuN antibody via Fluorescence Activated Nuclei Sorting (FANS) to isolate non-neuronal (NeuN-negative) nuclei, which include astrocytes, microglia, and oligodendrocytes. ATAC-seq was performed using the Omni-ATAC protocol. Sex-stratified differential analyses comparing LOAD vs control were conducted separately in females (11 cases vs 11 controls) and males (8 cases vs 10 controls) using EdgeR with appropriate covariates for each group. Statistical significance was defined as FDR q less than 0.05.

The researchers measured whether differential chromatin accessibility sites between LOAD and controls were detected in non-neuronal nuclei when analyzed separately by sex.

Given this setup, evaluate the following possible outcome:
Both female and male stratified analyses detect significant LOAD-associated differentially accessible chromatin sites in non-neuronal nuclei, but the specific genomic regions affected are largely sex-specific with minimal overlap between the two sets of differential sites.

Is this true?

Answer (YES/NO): NO